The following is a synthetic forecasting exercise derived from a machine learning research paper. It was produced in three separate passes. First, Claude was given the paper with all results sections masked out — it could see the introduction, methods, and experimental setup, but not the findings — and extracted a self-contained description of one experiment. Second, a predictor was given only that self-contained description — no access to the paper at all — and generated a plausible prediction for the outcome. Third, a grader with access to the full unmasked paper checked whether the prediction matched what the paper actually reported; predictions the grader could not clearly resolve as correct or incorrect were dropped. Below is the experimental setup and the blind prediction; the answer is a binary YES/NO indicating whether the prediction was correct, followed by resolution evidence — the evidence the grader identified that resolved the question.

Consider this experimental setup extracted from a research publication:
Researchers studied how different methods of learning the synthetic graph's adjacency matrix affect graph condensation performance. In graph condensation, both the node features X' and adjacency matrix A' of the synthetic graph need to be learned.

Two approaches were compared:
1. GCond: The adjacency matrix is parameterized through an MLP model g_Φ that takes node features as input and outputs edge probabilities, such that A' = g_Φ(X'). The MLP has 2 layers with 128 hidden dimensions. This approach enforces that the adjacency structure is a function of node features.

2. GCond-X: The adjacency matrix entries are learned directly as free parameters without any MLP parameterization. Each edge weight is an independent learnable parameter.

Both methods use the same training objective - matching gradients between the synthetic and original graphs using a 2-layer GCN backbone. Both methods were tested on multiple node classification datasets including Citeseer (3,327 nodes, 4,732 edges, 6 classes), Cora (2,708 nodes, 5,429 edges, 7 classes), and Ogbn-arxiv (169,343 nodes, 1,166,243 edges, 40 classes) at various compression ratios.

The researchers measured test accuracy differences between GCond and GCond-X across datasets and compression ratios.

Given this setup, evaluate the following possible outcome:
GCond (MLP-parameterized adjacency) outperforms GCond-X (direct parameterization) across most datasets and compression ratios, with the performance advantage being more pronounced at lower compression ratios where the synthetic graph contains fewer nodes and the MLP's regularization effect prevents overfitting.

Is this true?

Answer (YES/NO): NO